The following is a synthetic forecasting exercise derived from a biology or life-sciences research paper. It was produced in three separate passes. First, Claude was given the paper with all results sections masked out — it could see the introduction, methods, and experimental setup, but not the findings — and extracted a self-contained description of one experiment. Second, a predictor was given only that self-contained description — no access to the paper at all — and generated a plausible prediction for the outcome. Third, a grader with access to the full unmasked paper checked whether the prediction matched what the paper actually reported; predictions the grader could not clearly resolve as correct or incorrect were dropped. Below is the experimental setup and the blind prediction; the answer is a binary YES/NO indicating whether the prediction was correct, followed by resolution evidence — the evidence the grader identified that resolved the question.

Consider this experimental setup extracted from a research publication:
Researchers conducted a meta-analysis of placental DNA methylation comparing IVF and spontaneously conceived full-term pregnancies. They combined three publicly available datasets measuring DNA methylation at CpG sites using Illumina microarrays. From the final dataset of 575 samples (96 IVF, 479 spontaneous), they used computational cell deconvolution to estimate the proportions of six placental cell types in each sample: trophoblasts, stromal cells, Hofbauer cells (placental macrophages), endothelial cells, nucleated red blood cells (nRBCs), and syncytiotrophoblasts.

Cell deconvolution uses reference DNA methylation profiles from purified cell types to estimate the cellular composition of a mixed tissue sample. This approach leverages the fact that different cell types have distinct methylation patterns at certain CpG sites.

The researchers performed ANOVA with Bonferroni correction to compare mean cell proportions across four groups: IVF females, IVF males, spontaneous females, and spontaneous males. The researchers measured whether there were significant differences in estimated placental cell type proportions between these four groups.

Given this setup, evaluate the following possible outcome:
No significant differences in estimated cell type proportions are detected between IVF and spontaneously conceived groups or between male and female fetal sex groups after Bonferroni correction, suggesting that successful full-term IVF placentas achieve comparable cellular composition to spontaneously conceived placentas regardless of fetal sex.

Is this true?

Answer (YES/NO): NO